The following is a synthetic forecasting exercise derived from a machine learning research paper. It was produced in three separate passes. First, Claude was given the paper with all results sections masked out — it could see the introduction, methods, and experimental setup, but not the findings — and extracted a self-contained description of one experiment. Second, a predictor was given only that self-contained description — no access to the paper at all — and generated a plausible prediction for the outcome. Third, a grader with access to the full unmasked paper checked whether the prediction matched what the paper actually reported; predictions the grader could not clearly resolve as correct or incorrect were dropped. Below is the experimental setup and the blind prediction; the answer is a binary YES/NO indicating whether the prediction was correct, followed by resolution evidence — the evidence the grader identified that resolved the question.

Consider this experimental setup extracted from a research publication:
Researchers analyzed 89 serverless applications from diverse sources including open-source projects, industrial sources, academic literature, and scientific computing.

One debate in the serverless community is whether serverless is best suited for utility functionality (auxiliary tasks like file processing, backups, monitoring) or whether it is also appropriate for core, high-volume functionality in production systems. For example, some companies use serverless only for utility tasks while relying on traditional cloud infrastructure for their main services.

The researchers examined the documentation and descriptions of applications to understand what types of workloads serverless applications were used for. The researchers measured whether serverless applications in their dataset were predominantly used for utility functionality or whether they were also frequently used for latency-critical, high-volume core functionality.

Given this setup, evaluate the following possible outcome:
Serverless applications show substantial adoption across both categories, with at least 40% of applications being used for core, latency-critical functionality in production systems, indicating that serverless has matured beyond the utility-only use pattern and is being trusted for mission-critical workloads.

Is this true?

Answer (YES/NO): YES